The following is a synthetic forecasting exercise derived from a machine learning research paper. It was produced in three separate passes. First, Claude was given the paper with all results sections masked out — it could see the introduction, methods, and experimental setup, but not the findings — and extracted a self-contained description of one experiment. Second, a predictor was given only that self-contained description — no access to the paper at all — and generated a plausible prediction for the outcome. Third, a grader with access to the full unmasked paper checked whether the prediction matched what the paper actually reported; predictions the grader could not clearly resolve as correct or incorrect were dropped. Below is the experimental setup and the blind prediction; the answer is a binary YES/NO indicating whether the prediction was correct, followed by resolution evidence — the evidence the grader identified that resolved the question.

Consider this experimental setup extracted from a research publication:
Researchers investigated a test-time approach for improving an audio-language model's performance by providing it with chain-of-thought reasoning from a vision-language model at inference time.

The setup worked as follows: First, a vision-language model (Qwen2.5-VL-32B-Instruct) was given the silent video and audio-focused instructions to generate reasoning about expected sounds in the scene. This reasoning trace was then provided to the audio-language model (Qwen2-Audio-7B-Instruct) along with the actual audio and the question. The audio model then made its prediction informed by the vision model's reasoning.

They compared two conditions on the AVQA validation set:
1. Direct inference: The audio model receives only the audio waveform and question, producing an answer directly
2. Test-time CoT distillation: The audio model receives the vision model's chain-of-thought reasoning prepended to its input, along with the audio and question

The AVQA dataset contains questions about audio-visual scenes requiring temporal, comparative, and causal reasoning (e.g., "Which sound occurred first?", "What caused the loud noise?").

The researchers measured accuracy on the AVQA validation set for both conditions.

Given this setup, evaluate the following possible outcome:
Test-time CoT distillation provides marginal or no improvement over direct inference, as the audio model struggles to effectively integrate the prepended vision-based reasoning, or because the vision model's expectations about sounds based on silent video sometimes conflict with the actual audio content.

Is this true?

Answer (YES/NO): NO